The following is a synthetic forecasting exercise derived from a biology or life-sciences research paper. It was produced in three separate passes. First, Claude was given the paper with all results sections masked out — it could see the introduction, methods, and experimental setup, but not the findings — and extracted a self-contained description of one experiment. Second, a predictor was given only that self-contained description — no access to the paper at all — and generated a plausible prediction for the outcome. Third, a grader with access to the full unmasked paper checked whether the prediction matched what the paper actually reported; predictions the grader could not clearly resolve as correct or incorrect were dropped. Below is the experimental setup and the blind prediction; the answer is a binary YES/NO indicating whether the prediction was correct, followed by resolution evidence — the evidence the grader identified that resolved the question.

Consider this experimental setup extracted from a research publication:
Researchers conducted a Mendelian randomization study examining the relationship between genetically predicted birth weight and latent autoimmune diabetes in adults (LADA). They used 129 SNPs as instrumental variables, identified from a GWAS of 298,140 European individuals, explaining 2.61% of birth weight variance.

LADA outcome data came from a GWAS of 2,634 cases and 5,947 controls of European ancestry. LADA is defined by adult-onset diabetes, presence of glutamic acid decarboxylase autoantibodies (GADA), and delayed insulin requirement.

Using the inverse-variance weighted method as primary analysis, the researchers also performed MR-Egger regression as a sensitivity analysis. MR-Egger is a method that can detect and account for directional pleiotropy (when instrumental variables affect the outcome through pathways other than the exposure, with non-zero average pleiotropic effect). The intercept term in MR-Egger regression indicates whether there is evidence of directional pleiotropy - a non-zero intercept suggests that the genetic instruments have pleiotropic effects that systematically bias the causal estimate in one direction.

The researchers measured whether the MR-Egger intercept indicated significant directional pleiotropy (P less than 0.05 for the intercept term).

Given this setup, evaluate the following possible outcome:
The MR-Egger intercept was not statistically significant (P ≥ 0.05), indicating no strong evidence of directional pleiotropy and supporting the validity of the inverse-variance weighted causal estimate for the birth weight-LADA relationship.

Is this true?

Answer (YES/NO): YES